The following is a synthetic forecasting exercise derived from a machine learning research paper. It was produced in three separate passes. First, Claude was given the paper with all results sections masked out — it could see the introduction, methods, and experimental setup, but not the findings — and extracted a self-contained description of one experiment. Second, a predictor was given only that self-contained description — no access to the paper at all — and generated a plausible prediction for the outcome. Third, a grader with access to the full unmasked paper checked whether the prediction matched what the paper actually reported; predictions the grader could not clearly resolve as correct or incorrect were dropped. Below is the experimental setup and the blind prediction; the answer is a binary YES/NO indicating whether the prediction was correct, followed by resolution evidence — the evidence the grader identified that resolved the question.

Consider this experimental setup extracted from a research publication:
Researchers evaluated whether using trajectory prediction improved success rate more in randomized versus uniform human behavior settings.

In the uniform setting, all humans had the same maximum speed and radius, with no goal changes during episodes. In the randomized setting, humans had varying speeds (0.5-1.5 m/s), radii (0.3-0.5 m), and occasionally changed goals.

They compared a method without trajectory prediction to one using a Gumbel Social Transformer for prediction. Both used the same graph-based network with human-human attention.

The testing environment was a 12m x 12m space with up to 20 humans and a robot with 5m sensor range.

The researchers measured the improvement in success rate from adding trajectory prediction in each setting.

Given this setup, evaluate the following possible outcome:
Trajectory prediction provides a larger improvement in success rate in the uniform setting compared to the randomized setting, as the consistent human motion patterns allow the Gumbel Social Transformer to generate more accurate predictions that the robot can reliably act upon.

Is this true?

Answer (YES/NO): NO